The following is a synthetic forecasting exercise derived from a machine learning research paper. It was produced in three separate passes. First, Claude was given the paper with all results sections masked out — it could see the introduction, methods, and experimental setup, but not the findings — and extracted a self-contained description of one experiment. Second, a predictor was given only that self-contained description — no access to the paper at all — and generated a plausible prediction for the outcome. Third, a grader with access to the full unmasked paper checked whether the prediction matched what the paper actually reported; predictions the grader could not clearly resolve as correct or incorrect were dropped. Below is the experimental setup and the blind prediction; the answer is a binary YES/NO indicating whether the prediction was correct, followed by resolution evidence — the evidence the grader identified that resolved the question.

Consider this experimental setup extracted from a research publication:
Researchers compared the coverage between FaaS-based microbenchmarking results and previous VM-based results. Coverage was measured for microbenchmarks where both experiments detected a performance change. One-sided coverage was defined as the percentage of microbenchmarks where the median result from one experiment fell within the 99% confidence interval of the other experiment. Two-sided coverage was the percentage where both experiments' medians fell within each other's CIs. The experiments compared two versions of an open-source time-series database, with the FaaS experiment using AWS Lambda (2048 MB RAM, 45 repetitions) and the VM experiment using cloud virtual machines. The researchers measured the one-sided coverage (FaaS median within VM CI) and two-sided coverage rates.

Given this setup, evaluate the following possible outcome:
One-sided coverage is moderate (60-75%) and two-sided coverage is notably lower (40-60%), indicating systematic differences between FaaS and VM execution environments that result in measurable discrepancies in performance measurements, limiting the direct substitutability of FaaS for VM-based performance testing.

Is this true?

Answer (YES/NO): NO